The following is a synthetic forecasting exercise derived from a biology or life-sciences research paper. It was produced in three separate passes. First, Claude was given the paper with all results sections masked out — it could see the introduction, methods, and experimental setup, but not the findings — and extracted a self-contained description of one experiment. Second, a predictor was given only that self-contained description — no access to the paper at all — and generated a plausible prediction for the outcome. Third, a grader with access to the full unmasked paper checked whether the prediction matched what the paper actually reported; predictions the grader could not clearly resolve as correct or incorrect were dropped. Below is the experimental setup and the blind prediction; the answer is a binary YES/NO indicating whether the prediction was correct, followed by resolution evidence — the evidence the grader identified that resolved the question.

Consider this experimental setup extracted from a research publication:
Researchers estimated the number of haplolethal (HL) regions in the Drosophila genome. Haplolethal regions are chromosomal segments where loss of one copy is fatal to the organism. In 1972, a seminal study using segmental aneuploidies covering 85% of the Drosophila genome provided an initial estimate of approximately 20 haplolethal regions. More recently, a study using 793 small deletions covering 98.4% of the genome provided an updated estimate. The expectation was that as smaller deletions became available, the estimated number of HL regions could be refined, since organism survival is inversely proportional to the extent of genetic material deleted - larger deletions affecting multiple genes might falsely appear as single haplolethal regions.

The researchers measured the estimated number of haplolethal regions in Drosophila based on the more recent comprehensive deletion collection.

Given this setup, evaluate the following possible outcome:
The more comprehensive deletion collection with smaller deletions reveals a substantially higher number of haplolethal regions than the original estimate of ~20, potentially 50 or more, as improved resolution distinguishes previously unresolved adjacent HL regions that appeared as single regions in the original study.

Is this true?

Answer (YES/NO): NO